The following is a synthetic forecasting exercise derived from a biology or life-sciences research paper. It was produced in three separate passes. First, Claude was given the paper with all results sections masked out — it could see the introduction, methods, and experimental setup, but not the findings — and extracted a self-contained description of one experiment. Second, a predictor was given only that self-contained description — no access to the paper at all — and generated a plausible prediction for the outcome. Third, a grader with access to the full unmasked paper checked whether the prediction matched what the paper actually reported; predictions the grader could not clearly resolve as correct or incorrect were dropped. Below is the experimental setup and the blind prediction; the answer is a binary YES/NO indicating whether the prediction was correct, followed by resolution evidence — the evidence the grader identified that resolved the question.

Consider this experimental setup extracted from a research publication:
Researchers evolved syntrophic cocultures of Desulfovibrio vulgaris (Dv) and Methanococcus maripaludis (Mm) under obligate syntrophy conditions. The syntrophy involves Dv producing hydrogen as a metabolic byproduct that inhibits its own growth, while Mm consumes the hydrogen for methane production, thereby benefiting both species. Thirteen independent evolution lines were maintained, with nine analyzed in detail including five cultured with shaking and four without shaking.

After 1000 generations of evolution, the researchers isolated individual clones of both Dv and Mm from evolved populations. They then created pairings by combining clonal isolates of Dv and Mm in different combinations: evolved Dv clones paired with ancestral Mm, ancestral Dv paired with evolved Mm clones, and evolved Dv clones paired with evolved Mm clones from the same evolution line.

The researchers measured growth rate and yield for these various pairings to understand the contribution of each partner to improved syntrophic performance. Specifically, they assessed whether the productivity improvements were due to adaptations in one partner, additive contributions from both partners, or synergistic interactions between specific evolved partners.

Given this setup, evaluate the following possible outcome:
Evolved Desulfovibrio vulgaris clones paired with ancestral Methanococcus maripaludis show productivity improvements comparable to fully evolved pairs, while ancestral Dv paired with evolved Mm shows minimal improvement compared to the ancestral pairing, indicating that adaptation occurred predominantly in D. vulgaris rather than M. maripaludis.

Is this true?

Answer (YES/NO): NO